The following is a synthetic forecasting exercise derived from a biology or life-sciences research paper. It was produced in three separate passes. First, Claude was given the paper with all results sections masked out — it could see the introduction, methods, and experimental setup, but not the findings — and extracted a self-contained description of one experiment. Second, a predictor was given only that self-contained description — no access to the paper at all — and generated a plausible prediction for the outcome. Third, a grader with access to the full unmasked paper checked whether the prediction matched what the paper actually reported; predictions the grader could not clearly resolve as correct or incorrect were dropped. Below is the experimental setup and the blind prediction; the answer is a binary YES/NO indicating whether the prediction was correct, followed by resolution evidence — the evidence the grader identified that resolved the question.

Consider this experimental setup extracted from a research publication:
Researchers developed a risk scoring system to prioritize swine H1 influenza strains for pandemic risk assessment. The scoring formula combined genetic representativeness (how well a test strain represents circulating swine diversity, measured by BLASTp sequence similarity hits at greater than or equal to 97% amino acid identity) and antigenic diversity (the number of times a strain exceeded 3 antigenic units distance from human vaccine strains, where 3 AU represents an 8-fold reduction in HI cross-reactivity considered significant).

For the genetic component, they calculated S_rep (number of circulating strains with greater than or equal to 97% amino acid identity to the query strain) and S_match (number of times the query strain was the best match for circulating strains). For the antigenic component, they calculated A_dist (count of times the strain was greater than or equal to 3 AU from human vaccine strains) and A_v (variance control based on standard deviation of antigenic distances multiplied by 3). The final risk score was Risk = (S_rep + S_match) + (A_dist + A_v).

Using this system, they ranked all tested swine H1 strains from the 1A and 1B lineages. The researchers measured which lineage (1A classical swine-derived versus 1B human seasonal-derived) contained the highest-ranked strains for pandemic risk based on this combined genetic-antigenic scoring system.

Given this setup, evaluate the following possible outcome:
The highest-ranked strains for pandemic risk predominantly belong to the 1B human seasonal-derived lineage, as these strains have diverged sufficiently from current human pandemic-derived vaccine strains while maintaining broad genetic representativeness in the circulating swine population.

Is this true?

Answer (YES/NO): NO